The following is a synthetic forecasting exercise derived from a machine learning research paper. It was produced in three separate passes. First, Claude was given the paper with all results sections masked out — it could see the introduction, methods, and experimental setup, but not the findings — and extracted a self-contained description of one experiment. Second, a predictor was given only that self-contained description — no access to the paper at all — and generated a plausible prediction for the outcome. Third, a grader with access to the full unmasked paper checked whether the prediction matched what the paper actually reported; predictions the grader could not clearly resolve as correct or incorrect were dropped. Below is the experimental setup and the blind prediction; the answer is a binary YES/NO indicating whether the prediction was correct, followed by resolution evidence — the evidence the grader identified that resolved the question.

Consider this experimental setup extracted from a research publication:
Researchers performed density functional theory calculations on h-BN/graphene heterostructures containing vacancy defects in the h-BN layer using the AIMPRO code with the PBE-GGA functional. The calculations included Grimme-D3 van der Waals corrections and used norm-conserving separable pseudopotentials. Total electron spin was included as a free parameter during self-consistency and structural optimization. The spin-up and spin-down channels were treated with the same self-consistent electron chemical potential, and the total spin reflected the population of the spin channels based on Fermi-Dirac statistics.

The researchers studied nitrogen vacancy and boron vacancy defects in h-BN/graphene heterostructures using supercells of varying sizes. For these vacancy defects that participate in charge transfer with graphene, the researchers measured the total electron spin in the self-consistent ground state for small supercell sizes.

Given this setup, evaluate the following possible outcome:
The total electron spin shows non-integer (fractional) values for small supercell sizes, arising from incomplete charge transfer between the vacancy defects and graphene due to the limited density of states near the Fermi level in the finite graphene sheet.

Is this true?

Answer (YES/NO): YES